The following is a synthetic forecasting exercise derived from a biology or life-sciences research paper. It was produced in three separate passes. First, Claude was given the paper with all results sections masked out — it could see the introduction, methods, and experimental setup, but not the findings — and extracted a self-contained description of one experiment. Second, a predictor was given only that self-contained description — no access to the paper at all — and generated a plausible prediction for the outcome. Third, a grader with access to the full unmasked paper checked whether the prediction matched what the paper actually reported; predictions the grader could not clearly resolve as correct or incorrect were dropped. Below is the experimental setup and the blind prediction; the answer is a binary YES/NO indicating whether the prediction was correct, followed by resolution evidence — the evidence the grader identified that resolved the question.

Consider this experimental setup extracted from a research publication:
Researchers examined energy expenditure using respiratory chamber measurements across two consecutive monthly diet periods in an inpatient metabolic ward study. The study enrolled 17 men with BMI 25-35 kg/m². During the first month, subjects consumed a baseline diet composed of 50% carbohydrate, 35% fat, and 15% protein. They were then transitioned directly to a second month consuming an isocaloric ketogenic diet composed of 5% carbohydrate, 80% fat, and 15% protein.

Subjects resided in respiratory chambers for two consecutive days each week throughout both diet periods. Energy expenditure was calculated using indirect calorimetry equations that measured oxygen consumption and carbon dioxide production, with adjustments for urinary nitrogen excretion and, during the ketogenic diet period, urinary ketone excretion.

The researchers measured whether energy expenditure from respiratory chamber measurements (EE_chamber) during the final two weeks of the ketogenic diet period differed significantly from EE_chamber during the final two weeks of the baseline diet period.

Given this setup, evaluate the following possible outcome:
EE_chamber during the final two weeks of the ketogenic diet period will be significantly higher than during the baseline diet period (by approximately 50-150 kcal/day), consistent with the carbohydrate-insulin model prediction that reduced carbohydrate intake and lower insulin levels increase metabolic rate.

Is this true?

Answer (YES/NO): NO